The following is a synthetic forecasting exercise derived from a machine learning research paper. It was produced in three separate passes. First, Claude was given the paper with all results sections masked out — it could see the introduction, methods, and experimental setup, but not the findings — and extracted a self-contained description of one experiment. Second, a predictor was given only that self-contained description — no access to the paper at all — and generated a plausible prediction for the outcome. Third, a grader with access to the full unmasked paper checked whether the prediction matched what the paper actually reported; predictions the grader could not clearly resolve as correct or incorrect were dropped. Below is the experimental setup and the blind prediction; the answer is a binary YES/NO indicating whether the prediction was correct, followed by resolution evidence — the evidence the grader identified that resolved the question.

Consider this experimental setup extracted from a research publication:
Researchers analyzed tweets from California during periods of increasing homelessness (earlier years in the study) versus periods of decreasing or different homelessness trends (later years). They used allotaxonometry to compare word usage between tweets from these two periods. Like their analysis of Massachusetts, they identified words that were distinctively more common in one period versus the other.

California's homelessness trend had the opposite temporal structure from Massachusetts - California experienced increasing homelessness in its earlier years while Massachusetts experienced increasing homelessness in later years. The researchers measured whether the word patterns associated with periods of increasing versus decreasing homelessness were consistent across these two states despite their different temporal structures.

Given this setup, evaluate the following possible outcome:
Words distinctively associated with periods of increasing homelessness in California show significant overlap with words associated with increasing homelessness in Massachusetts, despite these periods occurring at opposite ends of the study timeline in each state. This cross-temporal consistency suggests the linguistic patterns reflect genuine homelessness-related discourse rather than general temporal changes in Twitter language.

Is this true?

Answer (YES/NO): NO